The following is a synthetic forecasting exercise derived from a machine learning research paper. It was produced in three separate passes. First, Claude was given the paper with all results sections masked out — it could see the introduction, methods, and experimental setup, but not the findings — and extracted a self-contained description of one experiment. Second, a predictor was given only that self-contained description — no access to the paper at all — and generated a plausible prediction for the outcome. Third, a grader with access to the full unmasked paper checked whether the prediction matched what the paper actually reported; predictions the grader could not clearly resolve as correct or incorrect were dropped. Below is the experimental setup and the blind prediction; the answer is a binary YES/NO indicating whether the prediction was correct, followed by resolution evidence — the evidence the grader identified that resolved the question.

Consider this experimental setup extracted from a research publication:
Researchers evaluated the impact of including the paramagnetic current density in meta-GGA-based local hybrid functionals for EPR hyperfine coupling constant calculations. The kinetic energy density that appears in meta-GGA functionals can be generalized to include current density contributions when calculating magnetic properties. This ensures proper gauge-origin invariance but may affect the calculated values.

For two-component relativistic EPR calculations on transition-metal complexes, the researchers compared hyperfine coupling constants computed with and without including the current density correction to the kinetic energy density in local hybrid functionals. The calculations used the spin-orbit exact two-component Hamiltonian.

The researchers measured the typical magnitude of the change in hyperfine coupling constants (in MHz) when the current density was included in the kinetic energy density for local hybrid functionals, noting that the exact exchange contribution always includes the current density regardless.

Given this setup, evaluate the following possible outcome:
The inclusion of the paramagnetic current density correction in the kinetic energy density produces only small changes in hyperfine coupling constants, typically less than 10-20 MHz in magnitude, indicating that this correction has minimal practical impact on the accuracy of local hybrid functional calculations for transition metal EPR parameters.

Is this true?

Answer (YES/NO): NO